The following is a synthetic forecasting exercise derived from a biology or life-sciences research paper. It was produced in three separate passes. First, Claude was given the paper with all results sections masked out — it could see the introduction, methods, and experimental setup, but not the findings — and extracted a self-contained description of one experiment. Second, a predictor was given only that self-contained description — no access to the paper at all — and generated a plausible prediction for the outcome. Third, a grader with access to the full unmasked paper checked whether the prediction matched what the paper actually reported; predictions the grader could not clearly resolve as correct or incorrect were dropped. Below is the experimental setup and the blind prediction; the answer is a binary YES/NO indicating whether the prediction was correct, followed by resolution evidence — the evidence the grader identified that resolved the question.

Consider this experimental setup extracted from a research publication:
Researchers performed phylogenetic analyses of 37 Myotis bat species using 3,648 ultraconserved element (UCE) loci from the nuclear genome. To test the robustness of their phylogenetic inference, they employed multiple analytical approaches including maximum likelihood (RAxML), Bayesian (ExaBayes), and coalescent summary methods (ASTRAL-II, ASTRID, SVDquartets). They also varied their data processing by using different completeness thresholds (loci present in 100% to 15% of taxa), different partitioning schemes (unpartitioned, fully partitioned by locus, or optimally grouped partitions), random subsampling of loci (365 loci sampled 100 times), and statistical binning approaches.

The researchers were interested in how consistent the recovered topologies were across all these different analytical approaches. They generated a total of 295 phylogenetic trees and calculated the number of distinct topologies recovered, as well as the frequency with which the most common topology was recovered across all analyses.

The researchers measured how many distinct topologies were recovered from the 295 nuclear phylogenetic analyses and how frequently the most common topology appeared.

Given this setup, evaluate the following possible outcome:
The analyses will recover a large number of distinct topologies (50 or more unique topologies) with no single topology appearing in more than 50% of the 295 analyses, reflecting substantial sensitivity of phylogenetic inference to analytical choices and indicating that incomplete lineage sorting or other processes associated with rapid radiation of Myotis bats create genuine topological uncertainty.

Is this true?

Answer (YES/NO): YES